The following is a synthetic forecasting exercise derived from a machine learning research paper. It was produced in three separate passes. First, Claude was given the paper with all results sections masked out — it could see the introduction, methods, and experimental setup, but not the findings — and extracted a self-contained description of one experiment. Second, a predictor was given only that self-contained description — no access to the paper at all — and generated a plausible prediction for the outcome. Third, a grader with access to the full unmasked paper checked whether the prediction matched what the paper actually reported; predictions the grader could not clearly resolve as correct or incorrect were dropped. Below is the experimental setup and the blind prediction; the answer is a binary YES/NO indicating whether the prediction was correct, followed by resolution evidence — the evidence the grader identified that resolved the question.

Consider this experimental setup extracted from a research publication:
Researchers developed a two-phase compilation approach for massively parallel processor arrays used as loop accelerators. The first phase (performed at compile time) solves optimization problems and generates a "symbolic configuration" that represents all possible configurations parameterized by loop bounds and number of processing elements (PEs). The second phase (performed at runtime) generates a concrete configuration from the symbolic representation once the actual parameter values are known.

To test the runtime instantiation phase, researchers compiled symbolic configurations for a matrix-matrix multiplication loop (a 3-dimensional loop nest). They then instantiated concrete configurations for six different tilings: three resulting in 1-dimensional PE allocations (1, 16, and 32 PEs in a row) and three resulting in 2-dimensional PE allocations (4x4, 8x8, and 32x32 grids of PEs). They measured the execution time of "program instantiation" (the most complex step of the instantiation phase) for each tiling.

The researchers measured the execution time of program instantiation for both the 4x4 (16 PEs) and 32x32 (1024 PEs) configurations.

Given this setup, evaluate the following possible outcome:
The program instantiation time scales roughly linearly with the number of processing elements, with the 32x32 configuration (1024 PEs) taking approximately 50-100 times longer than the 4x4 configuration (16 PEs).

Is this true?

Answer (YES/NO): NO